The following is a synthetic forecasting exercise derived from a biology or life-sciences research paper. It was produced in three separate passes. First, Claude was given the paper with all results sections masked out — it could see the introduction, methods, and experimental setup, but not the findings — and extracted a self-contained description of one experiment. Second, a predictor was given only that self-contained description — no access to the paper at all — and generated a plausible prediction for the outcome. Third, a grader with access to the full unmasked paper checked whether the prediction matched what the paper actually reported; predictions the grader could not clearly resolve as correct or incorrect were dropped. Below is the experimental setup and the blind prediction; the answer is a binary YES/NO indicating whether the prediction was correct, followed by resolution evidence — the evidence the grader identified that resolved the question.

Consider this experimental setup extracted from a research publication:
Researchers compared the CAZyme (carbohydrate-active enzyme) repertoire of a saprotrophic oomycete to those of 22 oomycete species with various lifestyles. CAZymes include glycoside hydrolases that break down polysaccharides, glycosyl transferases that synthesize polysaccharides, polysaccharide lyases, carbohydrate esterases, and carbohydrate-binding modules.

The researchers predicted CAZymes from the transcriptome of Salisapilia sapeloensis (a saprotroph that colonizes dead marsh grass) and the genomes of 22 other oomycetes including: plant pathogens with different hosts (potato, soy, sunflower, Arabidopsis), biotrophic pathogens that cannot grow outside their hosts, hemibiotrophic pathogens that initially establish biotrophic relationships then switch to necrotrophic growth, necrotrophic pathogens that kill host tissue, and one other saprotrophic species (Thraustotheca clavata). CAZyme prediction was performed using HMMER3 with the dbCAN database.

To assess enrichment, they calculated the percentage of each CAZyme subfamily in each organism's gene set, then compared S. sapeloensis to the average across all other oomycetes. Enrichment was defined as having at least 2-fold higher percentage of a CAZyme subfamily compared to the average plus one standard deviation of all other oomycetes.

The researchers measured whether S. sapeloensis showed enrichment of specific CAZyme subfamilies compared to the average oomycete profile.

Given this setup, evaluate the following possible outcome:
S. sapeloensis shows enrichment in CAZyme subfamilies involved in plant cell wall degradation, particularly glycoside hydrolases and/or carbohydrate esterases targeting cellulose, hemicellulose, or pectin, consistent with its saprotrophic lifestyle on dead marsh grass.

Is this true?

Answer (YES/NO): YES